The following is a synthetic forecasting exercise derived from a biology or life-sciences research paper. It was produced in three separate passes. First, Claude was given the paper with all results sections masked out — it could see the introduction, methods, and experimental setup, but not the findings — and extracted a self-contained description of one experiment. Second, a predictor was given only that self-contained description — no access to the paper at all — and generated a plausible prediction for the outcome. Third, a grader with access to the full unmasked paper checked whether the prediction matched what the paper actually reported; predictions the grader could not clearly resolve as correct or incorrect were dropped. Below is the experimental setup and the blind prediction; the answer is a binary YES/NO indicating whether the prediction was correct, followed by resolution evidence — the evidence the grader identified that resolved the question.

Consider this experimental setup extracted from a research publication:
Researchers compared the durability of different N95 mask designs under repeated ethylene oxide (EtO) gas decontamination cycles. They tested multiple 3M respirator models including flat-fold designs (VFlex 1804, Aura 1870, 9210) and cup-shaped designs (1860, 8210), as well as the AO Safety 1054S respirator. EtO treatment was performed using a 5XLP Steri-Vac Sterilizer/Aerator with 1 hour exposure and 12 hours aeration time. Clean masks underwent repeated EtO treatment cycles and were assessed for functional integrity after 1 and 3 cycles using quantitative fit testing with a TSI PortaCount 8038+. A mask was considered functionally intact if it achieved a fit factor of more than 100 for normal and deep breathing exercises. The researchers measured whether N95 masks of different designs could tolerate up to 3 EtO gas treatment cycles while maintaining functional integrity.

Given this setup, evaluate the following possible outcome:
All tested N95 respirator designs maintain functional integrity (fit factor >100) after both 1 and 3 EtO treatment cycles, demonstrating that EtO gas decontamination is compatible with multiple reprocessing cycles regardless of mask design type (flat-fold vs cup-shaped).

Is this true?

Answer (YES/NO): YES